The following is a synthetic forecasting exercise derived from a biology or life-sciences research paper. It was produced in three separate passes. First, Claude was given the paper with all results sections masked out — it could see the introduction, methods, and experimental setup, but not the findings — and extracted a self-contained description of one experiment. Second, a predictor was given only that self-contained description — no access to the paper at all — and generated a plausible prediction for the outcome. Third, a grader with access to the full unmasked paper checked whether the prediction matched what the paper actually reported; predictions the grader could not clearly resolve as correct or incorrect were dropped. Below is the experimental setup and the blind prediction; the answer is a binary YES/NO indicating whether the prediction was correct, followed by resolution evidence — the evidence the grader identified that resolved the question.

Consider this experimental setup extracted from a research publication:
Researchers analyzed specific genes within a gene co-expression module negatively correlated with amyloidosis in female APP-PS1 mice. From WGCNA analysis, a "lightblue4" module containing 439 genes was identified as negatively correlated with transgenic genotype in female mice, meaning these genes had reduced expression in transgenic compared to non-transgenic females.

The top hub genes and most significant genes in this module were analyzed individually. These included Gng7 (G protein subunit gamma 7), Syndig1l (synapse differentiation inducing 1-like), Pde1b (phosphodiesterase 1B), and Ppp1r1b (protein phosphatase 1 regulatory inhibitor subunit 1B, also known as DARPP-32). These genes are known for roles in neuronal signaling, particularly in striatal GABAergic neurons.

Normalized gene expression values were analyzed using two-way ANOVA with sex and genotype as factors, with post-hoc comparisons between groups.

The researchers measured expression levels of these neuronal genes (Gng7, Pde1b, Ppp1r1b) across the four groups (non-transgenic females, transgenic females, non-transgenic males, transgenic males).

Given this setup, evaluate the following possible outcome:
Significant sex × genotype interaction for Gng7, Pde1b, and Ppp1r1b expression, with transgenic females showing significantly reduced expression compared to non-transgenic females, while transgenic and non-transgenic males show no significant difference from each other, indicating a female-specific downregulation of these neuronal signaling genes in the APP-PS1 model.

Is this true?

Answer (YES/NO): YES